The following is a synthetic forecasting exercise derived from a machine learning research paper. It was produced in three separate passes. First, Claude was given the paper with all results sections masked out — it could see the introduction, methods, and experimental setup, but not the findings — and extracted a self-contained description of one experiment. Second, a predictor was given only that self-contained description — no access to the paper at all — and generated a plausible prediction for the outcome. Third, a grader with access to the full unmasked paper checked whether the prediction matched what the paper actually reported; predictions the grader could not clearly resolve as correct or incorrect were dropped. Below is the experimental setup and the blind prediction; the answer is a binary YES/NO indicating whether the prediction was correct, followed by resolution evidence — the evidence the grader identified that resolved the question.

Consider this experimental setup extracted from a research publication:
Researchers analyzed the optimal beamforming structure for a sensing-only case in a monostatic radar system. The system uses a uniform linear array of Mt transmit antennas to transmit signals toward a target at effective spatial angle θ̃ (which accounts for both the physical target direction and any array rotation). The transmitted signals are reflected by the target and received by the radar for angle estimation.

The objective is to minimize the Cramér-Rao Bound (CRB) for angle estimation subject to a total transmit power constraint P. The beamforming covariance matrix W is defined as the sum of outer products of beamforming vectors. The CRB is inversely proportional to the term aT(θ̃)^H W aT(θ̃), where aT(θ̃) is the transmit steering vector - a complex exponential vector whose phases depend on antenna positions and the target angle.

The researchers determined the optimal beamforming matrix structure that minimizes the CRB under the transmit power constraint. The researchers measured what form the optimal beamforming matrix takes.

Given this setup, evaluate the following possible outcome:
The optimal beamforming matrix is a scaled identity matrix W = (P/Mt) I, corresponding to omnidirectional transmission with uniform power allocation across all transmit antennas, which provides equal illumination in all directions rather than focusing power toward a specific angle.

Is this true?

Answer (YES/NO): NO